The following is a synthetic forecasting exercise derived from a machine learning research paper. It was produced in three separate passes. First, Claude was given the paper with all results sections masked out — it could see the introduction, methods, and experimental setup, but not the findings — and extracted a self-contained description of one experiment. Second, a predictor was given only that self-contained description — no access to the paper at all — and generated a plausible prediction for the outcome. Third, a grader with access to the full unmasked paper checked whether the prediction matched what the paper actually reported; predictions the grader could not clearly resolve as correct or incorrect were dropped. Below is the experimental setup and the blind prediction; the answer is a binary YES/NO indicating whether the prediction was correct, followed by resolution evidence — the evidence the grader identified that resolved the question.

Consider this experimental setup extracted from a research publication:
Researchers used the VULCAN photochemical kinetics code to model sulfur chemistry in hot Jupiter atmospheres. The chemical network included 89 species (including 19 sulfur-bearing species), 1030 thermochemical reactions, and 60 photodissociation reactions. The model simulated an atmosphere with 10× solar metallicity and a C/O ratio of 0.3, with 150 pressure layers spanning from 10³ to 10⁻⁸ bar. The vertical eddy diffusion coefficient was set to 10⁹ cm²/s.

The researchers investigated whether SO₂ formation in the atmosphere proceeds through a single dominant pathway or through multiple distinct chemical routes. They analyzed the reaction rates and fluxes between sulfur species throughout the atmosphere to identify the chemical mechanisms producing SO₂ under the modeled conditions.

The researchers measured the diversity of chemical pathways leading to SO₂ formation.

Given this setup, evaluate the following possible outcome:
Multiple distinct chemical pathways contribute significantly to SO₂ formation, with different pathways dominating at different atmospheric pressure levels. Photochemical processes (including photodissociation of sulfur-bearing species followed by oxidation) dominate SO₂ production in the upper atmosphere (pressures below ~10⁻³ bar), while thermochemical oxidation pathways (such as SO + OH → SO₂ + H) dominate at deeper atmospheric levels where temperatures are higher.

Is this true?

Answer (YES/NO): NO